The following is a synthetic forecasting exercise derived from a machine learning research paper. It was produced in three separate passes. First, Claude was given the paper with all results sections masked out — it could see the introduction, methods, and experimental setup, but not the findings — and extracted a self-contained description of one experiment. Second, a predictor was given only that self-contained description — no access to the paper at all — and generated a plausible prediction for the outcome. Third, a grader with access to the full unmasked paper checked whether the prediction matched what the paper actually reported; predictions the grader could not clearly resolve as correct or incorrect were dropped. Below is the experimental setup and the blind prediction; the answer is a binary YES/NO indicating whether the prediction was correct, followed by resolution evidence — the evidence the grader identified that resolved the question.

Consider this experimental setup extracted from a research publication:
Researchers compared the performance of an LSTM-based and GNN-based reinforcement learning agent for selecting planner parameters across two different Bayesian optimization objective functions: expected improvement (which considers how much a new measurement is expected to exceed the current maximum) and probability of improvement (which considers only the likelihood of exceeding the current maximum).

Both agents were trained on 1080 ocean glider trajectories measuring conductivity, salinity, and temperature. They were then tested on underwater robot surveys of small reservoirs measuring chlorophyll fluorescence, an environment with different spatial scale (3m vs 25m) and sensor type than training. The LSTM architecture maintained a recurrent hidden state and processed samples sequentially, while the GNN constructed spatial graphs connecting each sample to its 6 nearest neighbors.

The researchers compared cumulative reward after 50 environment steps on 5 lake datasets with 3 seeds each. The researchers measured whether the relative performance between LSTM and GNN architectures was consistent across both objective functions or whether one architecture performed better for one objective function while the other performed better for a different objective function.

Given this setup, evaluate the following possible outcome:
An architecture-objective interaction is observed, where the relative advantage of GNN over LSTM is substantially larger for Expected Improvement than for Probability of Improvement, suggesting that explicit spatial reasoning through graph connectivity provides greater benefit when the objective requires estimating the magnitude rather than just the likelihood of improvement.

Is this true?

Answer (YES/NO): NO